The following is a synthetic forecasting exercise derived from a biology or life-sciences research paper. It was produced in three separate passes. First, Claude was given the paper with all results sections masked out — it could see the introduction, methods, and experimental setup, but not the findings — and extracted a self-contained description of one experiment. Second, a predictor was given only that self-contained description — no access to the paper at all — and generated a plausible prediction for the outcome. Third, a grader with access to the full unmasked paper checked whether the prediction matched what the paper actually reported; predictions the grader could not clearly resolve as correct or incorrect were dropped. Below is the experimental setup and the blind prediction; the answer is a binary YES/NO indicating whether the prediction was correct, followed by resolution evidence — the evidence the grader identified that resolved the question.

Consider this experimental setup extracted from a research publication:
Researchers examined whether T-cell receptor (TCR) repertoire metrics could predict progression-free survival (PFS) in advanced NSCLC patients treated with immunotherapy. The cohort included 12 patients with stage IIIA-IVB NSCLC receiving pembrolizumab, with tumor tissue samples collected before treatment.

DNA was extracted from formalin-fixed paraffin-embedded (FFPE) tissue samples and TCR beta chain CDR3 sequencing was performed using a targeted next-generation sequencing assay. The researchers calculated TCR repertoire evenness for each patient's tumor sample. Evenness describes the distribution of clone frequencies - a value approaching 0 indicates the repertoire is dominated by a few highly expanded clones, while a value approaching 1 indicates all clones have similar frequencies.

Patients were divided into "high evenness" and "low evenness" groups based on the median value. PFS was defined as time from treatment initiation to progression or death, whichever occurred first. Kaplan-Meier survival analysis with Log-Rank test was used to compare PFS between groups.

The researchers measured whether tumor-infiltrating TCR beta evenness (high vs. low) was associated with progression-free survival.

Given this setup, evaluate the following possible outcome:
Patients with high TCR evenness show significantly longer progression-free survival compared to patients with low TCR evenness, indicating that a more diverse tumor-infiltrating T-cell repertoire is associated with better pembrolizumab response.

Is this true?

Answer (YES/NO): NO